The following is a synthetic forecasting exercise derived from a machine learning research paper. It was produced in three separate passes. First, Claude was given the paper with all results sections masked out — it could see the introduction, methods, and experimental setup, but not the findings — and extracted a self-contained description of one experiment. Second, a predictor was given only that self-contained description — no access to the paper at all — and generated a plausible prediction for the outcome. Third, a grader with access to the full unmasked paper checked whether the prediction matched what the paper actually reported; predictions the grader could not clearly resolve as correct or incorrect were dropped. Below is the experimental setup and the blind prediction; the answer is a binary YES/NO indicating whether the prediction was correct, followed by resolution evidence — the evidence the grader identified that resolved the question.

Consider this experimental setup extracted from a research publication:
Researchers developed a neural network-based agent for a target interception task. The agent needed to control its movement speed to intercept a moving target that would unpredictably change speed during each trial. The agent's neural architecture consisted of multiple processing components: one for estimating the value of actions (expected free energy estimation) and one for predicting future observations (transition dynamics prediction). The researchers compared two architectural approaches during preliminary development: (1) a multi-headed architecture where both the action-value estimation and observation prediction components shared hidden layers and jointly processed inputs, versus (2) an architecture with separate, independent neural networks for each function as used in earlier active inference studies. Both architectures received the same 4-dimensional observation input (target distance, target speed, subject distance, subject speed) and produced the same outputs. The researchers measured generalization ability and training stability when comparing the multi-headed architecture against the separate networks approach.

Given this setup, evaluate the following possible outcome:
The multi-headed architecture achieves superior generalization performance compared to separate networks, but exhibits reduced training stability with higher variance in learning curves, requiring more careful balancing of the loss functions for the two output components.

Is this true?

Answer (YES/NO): NO